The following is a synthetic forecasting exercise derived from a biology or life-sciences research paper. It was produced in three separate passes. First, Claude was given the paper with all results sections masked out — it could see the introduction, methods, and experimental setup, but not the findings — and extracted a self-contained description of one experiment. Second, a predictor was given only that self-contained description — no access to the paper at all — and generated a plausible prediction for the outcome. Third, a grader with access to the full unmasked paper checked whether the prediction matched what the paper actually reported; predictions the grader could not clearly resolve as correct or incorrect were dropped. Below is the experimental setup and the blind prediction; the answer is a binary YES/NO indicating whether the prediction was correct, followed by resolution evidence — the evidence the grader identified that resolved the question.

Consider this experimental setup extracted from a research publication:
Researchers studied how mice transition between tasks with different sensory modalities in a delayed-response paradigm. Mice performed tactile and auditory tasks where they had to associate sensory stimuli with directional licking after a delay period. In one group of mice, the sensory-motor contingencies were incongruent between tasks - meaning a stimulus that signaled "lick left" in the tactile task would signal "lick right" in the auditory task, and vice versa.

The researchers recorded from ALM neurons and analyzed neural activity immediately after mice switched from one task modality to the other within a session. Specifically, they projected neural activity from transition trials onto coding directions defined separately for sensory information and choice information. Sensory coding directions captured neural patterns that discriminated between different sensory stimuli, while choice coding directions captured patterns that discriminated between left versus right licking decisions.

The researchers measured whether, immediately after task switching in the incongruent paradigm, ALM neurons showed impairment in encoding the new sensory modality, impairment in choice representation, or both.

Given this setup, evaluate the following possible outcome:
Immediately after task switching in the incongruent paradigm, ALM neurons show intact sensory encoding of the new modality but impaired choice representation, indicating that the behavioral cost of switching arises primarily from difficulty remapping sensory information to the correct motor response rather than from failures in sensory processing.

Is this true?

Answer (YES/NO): YES